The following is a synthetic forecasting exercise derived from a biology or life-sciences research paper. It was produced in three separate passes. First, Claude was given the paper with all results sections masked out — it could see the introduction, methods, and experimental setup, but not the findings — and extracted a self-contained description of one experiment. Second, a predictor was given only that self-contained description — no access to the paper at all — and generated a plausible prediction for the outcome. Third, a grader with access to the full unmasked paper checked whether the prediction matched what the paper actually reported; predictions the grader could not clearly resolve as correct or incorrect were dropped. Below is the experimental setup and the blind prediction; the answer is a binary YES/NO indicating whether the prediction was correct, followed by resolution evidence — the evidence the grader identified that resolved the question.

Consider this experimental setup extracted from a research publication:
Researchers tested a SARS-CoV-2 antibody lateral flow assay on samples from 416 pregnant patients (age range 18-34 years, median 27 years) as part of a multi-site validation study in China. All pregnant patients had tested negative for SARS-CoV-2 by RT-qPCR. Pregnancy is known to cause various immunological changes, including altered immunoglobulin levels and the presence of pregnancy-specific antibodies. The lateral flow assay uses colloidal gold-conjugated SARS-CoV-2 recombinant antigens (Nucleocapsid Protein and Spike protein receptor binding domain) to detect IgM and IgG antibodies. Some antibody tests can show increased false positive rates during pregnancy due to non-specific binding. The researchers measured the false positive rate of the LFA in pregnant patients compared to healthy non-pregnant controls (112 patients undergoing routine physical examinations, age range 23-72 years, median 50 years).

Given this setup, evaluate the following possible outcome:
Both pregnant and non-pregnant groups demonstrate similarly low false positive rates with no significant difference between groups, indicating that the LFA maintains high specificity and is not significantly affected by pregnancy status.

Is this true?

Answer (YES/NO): NO